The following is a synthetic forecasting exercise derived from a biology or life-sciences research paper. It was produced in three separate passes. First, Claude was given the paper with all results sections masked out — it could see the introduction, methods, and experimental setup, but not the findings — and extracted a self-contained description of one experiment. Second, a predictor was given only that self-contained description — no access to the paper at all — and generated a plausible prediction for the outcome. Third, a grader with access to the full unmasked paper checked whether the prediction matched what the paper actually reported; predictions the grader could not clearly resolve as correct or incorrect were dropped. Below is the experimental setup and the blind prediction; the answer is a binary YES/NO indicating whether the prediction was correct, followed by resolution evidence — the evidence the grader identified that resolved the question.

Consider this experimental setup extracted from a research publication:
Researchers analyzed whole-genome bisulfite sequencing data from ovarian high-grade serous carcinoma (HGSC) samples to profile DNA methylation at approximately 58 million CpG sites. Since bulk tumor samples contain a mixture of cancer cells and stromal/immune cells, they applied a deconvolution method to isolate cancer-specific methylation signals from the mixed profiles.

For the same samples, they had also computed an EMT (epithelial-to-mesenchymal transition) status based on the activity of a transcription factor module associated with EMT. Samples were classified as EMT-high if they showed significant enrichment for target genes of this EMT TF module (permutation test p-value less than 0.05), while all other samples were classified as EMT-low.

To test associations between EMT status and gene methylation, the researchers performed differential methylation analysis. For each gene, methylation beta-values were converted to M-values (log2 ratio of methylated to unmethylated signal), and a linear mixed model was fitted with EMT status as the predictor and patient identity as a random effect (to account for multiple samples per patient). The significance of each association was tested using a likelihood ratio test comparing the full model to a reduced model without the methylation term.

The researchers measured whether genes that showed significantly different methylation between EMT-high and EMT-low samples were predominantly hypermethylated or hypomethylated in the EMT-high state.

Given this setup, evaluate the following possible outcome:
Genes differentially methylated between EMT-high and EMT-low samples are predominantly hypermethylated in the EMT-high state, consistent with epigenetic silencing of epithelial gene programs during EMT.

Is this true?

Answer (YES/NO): NO